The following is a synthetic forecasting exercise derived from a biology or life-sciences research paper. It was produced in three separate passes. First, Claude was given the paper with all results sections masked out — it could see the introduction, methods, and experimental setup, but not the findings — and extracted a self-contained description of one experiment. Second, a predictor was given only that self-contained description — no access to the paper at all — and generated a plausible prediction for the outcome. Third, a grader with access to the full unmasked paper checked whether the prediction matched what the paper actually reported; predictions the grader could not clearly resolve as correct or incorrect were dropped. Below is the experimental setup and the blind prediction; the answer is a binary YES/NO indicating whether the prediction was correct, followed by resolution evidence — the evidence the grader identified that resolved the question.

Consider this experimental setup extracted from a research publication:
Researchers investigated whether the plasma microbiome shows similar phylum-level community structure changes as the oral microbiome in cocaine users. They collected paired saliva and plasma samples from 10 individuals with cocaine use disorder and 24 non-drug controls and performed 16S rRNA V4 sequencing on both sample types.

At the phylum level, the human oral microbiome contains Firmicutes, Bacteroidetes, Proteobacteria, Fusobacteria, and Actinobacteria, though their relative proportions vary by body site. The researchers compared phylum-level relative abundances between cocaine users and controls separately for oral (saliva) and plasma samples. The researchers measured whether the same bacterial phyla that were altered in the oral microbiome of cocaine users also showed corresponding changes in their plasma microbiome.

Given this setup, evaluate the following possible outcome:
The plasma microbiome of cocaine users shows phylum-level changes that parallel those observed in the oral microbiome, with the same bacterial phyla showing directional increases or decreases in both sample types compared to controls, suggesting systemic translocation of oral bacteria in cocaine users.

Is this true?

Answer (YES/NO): NO